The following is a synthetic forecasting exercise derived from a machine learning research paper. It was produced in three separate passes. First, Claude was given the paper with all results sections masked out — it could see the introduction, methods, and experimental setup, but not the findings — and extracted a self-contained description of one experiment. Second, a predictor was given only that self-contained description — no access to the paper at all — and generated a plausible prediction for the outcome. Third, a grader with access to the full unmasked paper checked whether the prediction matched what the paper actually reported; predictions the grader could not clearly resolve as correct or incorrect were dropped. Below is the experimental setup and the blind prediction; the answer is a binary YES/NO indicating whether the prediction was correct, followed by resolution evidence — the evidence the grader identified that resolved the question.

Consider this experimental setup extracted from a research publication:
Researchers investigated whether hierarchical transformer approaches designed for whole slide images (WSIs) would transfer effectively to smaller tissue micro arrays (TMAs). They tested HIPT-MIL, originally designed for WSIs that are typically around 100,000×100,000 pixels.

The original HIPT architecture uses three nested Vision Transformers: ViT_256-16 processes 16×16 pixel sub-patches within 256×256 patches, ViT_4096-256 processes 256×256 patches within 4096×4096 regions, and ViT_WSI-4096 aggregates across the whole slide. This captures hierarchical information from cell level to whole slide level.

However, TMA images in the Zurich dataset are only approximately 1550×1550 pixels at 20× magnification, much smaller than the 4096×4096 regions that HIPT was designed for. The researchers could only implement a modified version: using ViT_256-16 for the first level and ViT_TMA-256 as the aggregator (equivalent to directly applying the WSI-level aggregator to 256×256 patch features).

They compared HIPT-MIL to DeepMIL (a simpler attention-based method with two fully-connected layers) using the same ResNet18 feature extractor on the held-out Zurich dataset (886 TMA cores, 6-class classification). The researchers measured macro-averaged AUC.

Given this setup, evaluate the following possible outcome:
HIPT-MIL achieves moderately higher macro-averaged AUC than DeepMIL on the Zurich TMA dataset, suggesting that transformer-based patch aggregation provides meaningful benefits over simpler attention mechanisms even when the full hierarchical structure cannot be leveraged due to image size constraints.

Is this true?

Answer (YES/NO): NO